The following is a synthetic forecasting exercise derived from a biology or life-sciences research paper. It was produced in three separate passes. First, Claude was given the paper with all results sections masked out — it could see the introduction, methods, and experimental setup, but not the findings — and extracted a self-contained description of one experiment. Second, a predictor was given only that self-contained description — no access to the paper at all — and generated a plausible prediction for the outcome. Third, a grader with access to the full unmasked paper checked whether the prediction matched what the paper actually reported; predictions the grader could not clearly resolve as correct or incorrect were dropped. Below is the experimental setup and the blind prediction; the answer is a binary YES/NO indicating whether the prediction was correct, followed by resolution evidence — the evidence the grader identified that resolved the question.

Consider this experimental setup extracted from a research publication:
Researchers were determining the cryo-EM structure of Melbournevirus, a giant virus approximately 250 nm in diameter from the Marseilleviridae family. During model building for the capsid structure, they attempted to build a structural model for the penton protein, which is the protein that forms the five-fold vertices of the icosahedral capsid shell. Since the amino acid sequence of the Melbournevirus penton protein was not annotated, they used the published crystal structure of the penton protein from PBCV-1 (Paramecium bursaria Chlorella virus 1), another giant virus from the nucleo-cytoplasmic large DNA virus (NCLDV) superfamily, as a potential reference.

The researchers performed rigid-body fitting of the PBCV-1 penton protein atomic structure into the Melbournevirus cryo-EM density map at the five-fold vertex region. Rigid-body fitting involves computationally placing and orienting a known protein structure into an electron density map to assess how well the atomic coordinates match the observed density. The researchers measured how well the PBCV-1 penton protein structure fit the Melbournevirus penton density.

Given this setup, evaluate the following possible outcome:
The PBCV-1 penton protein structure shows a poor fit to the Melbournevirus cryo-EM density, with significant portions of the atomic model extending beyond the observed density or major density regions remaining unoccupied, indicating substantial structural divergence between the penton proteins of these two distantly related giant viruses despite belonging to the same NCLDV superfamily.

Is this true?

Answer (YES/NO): YES